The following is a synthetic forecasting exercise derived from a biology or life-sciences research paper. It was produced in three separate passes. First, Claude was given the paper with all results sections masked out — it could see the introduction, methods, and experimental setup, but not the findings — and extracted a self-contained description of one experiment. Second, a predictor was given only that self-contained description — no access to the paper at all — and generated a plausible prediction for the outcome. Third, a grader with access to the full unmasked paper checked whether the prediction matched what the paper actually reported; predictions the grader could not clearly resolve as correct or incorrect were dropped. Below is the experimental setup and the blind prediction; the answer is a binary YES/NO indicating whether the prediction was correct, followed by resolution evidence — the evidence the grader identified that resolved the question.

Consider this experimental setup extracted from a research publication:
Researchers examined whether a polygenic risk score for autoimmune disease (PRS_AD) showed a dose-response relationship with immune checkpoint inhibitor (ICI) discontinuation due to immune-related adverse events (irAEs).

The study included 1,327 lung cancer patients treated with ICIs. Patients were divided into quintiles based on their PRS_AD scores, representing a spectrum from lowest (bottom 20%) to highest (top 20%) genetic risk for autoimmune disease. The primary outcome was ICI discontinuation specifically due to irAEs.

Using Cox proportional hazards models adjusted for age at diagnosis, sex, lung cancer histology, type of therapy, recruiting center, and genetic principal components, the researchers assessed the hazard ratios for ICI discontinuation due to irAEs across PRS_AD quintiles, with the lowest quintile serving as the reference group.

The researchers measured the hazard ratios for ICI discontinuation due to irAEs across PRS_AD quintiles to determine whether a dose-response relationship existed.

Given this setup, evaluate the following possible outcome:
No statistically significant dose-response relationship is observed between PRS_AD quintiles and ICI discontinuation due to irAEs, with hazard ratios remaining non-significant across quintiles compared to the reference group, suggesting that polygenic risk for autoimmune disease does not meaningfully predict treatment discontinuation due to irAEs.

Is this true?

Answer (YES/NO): NO